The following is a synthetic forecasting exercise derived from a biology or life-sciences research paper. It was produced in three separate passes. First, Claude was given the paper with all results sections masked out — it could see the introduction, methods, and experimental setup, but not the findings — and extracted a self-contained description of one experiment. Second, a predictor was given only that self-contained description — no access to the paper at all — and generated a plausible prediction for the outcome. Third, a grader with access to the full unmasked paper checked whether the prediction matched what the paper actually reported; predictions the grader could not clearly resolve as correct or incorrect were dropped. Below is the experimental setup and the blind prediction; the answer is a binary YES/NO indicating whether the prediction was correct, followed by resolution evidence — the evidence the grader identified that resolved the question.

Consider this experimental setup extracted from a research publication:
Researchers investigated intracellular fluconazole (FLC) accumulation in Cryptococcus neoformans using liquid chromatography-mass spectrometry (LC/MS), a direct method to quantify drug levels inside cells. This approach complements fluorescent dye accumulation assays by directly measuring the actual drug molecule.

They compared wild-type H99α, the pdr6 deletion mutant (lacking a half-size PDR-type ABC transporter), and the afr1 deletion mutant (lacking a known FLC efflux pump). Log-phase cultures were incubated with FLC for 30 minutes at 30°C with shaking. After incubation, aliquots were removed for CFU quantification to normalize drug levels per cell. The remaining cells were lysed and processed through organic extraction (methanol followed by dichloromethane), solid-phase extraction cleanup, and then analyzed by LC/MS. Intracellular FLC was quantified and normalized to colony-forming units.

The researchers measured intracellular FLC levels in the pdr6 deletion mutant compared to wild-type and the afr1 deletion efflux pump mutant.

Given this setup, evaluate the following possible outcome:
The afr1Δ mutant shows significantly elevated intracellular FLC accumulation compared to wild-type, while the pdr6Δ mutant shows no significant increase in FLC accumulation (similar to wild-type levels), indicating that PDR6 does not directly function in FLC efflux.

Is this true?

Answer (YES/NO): YES